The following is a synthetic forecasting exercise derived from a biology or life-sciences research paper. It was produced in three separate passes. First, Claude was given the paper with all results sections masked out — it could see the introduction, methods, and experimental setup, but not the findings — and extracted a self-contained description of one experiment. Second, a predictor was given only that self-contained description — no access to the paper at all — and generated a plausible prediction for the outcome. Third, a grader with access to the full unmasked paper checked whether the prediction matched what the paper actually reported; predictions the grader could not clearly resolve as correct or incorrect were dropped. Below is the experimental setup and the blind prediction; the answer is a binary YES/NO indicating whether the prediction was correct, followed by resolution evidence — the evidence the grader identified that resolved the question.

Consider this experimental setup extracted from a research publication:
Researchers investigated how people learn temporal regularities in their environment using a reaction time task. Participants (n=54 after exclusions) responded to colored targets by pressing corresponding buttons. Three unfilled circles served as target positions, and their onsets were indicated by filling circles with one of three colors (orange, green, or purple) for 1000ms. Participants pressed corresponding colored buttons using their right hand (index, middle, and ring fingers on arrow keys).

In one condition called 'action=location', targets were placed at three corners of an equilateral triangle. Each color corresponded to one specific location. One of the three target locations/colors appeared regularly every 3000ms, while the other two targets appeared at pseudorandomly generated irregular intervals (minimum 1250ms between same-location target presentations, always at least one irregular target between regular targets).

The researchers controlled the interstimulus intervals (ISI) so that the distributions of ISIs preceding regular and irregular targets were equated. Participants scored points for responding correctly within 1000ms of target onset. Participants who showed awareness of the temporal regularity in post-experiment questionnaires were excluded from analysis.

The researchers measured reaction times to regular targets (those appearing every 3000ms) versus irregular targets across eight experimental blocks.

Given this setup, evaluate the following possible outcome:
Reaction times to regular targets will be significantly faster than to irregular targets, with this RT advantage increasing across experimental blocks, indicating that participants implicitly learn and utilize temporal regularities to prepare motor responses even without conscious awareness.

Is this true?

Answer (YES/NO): NO